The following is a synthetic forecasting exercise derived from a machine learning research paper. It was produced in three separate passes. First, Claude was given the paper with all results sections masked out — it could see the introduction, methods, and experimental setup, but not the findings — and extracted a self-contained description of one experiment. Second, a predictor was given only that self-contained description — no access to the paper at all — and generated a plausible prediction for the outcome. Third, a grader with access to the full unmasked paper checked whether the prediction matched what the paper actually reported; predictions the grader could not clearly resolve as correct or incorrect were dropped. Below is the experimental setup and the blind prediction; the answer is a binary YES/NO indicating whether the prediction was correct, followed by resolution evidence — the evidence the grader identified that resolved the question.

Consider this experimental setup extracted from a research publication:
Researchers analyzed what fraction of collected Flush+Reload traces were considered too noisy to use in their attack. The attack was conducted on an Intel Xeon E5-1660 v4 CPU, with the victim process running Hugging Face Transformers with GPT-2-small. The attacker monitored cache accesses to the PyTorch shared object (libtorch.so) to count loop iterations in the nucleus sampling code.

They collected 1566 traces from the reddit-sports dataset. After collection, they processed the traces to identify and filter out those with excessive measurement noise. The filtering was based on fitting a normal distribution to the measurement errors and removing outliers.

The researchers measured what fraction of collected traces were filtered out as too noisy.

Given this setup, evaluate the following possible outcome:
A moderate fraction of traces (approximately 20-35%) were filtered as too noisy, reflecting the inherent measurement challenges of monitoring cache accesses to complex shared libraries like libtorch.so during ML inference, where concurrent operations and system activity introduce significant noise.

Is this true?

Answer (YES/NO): NO